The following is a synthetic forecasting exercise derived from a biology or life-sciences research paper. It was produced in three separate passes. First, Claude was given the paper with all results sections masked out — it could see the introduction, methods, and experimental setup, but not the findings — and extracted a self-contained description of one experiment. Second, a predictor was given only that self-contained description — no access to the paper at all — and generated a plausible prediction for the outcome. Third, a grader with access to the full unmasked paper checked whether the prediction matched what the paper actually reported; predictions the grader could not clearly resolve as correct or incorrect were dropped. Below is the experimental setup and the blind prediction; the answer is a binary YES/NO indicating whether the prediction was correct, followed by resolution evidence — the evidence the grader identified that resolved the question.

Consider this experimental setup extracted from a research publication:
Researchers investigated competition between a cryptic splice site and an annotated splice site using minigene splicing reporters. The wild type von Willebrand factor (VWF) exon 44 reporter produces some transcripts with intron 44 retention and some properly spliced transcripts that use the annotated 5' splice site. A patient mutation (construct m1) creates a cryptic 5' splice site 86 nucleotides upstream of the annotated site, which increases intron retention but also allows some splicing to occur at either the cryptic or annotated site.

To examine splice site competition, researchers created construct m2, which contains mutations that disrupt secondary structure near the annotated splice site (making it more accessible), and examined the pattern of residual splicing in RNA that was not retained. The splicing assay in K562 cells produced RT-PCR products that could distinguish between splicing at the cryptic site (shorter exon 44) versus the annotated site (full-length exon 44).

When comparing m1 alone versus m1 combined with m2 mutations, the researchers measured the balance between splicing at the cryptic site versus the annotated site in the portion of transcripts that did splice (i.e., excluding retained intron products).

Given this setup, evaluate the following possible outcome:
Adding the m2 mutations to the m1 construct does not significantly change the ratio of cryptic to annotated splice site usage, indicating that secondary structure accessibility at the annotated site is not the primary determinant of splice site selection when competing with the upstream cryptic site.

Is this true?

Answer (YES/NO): NO